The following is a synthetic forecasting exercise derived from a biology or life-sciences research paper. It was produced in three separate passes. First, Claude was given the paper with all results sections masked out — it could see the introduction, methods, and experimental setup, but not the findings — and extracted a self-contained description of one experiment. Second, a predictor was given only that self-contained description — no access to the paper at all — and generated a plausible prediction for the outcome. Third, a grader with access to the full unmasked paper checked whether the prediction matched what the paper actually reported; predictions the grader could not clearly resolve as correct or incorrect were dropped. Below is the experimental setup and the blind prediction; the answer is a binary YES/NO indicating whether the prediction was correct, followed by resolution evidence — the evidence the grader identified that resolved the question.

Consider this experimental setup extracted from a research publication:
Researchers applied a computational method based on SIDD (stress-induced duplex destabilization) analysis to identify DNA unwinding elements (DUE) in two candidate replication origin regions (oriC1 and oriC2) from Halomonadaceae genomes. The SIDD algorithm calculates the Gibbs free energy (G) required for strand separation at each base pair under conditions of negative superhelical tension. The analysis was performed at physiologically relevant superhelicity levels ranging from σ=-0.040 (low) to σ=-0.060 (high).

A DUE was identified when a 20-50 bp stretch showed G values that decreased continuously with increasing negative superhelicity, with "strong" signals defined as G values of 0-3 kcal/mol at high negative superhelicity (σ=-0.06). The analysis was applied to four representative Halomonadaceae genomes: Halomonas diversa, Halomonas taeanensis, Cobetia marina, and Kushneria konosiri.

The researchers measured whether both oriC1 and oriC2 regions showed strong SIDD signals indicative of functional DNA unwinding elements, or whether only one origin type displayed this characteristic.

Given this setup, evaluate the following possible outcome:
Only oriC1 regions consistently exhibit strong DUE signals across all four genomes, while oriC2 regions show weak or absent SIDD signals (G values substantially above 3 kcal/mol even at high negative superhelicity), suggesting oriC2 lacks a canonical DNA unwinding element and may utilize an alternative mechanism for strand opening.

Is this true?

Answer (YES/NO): NO